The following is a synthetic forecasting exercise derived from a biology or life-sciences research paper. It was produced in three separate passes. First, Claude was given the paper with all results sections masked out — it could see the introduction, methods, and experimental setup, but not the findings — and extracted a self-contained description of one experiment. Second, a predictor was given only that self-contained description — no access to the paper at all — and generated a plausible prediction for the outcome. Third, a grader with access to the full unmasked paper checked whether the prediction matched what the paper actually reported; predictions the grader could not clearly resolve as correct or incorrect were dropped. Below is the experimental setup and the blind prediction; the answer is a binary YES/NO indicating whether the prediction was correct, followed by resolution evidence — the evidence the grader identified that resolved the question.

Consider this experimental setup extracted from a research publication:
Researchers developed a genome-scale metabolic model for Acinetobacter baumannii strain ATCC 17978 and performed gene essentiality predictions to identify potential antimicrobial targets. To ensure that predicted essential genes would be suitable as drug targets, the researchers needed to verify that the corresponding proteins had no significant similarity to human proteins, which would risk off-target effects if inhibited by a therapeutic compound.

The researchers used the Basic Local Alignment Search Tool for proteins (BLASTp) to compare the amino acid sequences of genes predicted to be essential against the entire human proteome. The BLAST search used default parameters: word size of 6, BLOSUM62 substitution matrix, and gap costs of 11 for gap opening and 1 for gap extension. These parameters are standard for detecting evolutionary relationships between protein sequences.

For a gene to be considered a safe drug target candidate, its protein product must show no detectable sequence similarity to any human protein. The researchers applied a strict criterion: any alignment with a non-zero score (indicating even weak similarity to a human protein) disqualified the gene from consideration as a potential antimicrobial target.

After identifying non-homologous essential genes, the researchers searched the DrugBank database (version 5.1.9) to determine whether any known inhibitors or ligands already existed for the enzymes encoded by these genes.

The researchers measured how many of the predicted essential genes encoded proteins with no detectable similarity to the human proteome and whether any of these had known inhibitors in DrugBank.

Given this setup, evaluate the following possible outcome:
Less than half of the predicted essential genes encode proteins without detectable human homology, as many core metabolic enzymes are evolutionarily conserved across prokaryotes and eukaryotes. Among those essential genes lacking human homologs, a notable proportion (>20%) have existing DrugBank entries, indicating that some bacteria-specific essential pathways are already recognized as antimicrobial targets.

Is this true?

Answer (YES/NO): YES